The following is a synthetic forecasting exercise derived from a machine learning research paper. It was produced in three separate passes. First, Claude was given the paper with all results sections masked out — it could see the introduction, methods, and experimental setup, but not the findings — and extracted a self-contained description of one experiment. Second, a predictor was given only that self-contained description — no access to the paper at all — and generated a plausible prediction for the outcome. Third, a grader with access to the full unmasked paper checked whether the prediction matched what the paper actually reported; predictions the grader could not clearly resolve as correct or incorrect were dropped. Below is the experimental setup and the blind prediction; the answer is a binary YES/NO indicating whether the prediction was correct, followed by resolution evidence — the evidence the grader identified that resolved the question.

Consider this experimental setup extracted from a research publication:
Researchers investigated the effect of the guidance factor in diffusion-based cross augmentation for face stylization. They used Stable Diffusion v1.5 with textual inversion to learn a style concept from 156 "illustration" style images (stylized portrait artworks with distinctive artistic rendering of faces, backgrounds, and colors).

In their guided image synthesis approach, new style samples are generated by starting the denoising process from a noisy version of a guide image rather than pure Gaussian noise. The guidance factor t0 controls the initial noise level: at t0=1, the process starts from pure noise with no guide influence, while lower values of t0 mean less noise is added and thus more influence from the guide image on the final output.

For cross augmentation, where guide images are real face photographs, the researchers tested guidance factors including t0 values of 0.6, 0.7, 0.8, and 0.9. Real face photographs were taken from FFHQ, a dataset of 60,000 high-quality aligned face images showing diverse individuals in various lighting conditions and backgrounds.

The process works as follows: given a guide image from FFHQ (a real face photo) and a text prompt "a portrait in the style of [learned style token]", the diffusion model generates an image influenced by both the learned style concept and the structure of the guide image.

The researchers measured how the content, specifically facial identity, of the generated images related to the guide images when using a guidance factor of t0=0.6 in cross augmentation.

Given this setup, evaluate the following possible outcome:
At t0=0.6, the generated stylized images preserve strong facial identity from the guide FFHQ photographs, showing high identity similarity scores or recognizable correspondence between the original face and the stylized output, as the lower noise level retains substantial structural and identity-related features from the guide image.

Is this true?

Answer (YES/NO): NO